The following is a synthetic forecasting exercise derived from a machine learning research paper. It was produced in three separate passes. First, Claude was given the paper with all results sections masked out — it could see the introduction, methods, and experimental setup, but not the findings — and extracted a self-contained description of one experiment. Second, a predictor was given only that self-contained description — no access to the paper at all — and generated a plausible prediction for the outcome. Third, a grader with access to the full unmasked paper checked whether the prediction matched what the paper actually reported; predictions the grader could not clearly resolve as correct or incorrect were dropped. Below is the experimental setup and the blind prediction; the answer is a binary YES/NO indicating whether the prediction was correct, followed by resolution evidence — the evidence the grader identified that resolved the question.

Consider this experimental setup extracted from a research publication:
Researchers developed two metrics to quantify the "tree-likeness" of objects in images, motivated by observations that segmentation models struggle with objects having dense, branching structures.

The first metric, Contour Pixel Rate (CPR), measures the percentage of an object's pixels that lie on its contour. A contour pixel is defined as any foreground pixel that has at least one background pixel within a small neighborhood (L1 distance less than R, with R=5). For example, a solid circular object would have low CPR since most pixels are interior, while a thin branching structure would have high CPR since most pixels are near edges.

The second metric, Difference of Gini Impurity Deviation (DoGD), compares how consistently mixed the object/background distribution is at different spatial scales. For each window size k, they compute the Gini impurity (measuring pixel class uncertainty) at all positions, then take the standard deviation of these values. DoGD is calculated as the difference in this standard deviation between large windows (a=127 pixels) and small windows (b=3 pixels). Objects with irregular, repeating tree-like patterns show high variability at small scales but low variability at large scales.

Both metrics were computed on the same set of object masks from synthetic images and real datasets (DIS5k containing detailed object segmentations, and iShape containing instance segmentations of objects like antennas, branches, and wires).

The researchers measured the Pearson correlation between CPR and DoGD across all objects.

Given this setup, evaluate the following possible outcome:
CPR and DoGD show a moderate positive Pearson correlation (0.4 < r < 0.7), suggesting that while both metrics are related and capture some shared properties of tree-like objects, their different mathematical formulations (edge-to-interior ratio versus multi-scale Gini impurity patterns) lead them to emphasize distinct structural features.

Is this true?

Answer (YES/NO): NO